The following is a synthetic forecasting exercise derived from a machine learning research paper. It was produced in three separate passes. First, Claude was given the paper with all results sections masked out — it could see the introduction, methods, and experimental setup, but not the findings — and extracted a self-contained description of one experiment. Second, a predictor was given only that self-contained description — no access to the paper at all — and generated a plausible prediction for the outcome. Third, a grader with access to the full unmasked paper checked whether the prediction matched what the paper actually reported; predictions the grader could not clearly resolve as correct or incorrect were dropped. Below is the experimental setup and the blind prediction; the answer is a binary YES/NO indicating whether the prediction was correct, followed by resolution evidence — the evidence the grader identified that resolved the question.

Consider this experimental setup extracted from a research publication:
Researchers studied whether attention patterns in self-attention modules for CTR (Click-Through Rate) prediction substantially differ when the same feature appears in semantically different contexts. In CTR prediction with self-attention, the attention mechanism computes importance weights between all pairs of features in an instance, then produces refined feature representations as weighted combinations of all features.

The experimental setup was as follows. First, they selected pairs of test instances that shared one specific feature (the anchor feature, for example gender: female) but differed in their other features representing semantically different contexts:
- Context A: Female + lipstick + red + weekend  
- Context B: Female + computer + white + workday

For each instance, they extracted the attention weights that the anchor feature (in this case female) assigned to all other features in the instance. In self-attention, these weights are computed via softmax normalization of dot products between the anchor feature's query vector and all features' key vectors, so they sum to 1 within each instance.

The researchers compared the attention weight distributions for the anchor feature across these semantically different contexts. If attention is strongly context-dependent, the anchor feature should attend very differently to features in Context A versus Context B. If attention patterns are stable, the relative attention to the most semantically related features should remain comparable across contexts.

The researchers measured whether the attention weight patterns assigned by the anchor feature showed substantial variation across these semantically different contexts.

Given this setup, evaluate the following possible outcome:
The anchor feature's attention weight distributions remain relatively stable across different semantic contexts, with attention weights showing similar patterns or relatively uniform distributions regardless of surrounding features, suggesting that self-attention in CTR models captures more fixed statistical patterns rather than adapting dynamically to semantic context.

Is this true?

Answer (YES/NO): YES